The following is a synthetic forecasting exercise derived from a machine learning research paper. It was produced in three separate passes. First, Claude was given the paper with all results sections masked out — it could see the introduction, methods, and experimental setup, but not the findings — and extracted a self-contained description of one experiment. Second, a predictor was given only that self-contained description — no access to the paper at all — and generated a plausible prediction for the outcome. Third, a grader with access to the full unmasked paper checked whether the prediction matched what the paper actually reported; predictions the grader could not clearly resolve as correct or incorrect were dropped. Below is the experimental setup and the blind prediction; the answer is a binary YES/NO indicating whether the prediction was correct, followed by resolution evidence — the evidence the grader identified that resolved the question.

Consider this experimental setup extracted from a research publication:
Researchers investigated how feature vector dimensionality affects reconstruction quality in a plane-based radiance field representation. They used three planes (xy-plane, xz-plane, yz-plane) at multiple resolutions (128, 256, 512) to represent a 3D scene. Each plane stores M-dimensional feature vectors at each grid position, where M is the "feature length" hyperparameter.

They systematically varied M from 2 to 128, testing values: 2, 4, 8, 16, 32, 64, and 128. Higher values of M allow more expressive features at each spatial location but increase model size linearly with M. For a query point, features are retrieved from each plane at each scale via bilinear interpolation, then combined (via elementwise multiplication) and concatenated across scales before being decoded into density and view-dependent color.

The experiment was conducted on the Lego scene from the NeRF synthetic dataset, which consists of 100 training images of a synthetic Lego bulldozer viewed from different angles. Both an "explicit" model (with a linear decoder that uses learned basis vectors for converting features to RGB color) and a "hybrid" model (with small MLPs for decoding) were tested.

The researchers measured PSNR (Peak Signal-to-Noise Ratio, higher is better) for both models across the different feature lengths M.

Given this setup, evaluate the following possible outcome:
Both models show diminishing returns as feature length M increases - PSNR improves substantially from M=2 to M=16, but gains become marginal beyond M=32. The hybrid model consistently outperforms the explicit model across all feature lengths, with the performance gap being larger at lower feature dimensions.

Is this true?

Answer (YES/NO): YES